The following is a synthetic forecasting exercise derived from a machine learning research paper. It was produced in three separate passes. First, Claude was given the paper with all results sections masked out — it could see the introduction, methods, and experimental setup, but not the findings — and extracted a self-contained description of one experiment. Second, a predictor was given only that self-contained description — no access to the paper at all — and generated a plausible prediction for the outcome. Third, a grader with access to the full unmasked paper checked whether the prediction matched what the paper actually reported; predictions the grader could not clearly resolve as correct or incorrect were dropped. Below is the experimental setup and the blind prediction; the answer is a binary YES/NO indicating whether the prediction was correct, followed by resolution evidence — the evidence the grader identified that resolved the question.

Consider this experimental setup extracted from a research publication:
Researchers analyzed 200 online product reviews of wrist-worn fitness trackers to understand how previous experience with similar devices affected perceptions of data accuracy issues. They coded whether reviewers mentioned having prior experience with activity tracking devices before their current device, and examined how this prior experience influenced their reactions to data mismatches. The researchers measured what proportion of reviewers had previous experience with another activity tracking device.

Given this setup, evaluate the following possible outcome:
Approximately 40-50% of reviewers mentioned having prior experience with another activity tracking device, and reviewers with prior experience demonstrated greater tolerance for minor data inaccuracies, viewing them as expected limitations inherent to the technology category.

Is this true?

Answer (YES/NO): NO